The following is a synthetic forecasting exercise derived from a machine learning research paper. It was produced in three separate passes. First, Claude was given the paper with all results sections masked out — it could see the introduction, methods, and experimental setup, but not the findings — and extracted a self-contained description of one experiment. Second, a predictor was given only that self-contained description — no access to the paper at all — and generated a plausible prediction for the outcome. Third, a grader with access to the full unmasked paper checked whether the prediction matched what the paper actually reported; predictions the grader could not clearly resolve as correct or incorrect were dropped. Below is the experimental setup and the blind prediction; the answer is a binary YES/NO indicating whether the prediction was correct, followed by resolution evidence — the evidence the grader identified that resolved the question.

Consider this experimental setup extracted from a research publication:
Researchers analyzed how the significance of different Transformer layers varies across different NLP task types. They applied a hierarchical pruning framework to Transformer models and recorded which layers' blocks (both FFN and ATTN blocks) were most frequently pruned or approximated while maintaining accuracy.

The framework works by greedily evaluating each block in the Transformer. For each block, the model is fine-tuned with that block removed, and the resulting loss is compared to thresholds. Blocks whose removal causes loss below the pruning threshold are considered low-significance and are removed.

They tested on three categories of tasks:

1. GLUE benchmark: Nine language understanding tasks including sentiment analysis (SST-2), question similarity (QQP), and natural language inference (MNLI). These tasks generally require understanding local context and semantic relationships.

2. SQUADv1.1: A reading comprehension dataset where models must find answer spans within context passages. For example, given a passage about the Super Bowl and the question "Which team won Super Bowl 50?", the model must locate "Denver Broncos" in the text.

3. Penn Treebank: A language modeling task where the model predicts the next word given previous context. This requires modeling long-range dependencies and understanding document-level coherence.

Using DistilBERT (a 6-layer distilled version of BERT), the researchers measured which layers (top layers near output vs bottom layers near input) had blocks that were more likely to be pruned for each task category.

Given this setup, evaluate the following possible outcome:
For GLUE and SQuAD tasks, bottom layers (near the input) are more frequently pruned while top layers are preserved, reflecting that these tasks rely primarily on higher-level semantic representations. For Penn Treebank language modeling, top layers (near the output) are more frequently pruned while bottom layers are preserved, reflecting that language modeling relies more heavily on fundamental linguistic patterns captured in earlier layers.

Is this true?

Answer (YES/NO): NO